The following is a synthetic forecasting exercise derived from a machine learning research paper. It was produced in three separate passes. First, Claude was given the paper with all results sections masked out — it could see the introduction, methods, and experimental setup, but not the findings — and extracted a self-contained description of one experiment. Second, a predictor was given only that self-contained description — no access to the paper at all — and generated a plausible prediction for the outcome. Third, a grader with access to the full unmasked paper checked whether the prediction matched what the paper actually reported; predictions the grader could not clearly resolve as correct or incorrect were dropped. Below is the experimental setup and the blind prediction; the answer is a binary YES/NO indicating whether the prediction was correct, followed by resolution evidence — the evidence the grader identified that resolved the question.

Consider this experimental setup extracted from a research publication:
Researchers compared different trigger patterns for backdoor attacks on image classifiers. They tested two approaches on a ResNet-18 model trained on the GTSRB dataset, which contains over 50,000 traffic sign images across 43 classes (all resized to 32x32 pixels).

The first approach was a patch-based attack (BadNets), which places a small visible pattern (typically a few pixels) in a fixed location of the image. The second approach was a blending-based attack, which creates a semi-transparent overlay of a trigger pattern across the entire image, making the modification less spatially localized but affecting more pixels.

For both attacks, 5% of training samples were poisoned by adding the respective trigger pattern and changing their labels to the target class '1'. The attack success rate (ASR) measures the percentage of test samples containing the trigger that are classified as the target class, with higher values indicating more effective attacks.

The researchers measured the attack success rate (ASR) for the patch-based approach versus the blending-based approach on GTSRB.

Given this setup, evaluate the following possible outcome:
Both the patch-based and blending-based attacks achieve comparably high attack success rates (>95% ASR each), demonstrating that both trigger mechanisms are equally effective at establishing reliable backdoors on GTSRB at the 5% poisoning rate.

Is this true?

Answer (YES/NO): NO